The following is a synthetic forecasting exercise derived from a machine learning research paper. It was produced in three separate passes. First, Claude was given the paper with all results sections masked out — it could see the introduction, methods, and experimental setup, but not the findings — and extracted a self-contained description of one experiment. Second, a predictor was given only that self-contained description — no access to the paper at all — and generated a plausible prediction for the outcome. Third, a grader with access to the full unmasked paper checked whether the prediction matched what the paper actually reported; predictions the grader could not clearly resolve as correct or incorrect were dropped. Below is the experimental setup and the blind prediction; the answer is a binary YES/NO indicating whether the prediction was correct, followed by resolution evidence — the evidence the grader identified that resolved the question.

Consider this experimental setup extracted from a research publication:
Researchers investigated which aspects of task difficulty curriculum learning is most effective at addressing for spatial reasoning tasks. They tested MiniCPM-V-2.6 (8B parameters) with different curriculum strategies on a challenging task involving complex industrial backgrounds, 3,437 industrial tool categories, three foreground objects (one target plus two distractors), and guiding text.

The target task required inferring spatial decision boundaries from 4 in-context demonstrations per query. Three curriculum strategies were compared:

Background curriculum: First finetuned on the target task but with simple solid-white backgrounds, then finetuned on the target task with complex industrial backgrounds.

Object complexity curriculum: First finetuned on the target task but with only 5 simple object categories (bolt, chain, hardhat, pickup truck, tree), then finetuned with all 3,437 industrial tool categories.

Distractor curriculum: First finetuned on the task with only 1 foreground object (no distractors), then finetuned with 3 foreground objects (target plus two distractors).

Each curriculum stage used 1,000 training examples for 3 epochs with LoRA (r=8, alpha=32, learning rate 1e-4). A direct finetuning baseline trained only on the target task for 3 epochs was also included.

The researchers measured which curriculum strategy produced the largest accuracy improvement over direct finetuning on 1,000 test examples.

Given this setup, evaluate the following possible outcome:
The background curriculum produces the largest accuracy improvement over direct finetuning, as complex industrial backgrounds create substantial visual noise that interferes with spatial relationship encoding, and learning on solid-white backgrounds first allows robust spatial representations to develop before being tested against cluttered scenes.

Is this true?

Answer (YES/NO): NO